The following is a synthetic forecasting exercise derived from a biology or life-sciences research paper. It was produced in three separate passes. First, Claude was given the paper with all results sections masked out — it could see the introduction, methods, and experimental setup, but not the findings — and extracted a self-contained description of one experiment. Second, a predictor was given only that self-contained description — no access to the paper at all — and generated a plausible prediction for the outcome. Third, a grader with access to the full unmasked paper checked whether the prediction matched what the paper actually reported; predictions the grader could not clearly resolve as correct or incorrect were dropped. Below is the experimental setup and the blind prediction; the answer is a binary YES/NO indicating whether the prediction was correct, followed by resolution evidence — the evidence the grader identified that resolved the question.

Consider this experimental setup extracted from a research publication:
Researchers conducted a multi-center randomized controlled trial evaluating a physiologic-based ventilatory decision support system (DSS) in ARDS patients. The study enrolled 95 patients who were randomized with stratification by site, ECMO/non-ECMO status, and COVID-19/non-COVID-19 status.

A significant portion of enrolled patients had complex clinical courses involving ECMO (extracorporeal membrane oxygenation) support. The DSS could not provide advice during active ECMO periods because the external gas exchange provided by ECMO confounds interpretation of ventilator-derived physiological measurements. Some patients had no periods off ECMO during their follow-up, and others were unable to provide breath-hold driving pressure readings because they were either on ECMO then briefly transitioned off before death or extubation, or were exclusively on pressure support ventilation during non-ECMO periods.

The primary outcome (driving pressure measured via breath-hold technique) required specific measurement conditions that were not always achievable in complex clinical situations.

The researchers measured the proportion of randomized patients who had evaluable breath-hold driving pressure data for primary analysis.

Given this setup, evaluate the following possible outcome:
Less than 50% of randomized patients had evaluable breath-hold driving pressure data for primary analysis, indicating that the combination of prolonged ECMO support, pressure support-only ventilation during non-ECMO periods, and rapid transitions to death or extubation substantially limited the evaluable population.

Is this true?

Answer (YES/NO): NO